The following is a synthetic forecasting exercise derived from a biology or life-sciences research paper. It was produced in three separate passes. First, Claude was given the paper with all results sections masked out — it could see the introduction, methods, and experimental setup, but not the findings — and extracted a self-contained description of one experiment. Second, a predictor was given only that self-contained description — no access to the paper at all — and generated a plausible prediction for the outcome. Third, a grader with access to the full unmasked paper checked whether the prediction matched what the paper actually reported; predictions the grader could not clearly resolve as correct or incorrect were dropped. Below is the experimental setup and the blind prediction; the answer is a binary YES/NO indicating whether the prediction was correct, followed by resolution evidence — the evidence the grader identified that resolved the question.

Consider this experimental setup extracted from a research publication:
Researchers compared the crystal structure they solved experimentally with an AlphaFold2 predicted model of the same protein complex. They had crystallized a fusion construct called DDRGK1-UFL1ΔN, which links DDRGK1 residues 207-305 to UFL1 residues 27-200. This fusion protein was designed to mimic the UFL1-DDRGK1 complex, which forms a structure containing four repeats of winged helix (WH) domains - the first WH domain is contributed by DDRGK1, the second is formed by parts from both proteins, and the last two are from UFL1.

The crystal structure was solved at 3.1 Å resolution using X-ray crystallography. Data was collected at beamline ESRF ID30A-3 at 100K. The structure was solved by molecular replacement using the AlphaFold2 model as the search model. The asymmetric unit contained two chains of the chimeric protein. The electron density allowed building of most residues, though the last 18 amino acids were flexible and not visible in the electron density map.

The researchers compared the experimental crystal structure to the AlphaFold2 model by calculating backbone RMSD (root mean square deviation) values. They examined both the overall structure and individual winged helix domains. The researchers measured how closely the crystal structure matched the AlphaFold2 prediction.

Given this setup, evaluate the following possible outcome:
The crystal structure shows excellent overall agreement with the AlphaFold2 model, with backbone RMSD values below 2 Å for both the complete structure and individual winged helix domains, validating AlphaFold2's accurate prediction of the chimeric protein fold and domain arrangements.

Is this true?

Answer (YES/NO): NO